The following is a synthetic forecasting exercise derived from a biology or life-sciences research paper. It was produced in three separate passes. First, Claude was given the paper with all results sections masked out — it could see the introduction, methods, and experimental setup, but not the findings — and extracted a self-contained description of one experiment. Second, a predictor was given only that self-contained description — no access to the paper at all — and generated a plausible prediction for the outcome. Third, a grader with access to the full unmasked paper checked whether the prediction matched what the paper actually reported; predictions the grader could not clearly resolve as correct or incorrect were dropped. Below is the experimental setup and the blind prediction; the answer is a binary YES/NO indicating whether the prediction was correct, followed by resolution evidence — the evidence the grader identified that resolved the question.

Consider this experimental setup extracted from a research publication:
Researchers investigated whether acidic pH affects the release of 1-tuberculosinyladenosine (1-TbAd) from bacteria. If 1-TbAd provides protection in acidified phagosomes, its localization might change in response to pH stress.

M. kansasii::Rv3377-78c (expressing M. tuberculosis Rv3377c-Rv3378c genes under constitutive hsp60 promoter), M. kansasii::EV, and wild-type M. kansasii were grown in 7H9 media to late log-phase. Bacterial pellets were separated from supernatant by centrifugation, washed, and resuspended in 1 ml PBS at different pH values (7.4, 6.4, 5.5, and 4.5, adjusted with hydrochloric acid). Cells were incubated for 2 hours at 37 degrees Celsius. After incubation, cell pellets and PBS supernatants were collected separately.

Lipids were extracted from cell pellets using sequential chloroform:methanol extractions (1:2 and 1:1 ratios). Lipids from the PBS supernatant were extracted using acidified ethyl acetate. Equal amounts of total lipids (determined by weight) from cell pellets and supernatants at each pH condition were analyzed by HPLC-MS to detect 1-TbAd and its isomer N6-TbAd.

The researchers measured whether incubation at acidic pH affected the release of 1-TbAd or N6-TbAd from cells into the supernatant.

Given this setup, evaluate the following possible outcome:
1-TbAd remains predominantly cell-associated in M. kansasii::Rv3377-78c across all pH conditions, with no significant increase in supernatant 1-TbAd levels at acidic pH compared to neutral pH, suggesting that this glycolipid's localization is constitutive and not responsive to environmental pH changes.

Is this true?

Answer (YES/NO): YES